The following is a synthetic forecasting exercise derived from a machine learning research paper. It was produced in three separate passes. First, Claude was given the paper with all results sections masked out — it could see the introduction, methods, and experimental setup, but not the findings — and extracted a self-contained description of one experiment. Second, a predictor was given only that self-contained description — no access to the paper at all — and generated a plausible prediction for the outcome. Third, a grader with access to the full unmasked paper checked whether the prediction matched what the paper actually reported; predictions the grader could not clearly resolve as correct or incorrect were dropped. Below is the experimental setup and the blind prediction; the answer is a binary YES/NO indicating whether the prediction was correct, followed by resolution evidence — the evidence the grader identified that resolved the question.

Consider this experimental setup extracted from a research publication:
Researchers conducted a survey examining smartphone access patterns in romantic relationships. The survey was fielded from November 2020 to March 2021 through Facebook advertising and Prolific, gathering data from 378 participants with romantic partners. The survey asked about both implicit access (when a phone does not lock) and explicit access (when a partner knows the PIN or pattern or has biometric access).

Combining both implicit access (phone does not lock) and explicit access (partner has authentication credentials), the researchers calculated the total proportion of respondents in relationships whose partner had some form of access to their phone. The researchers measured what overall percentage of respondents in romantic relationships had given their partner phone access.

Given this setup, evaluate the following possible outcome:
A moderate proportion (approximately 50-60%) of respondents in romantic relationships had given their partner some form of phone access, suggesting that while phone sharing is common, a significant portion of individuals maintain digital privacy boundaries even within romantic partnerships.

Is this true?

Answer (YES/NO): NO